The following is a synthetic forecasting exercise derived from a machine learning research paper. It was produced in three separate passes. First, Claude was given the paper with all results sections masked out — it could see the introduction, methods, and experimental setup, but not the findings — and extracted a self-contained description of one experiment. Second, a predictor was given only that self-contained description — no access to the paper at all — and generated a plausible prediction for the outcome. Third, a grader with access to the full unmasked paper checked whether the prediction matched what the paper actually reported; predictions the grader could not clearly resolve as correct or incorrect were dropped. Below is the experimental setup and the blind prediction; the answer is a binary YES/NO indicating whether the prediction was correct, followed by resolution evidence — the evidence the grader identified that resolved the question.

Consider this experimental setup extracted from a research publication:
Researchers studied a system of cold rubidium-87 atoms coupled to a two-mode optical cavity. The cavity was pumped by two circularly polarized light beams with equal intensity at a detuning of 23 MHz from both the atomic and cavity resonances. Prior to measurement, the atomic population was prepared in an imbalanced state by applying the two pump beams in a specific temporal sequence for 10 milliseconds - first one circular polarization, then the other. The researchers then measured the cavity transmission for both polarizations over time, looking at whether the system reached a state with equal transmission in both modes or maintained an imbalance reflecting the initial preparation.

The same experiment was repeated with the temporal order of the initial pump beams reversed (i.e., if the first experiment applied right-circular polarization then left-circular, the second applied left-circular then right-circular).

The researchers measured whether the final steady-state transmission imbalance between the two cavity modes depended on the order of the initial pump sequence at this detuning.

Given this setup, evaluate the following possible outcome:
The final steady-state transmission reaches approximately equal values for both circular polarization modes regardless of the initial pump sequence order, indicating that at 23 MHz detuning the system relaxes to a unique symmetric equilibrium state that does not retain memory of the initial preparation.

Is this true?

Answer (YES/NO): YES